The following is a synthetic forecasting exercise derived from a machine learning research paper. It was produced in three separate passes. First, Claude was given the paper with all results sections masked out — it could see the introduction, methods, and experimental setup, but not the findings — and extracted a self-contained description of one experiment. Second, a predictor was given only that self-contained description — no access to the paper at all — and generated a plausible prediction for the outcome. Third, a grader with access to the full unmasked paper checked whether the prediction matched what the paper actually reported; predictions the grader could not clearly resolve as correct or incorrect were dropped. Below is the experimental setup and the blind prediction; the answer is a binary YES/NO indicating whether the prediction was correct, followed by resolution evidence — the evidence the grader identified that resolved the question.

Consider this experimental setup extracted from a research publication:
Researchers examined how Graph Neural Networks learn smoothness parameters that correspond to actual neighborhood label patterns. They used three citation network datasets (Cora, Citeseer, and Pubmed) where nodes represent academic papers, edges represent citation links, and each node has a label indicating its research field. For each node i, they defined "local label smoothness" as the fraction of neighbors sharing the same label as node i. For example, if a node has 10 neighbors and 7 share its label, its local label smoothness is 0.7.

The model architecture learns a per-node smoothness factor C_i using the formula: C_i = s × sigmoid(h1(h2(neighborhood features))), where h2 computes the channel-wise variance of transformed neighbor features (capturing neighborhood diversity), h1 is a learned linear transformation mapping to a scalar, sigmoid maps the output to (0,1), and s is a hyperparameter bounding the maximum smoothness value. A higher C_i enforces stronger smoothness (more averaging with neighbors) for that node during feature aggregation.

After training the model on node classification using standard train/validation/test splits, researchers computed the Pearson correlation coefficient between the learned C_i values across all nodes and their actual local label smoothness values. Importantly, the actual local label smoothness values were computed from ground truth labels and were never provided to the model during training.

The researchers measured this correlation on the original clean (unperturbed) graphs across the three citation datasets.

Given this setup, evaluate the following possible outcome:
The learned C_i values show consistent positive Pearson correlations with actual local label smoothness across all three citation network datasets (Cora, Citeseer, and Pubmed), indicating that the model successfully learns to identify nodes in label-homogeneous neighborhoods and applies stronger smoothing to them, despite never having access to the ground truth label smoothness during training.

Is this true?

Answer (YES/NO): YES